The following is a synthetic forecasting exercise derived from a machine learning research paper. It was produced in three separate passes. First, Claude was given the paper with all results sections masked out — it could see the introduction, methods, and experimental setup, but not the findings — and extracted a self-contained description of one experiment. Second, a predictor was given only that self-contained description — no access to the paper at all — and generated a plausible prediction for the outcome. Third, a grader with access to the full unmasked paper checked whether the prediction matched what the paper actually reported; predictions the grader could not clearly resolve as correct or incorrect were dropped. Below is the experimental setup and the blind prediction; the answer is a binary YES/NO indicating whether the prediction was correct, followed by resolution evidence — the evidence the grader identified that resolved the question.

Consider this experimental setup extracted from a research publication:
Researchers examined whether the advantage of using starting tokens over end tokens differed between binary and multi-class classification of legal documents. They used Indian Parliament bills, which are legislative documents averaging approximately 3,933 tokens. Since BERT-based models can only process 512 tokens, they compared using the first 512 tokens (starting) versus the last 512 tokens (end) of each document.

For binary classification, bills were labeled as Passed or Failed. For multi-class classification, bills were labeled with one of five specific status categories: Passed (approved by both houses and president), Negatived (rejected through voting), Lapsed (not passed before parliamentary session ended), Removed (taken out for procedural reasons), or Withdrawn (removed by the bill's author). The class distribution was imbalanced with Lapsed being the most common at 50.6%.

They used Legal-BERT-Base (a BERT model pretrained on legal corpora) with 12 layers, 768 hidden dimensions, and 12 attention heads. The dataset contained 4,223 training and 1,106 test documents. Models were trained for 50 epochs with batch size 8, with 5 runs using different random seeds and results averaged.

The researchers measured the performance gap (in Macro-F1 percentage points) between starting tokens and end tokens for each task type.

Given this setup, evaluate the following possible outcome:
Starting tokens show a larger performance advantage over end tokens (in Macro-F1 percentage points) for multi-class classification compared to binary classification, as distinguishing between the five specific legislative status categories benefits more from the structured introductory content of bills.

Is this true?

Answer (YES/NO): YES